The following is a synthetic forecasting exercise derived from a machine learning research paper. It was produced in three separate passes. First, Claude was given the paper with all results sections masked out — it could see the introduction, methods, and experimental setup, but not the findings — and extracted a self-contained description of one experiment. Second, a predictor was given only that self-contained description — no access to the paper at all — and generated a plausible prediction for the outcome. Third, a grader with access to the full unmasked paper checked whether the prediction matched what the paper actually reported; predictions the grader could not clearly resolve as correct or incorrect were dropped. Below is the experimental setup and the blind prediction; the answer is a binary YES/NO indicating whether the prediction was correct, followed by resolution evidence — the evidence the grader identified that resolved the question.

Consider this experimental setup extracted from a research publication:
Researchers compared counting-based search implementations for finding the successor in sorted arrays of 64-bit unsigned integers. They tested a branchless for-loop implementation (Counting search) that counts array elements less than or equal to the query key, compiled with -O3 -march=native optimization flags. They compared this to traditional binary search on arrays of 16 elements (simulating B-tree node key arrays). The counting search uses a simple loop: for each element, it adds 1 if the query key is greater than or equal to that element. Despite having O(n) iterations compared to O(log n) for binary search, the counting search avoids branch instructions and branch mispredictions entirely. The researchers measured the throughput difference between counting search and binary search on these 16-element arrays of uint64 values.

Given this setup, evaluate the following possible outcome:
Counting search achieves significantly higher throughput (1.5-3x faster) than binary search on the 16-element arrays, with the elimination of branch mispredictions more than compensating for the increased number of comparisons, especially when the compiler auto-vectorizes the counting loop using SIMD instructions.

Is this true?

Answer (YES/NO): YES